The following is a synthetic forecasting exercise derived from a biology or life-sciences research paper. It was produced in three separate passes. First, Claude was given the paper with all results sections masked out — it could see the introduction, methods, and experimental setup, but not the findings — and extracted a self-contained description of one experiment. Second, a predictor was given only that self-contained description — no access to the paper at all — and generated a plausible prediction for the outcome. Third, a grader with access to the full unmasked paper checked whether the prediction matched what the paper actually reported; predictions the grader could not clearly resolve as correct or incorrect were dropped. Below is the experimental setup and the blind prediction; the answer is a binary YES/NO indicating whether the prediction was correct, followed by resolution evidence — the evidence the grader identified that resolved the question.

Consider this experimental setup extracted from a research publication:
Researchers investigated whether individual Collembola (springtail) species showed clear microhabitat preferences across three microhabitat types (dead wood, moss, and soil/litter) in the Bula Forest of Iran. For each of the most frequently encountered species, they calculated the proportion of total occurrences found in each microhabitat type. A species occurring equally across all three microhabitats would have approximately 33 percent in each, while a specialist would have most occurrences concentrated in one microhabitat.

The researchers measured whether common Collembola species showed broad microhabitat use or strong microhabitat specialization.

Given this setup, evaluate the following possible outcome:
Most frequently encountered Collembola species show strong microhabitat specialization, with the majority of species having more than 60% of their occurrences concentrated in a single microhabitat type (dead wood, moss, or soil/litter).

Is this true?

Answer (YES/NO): NO